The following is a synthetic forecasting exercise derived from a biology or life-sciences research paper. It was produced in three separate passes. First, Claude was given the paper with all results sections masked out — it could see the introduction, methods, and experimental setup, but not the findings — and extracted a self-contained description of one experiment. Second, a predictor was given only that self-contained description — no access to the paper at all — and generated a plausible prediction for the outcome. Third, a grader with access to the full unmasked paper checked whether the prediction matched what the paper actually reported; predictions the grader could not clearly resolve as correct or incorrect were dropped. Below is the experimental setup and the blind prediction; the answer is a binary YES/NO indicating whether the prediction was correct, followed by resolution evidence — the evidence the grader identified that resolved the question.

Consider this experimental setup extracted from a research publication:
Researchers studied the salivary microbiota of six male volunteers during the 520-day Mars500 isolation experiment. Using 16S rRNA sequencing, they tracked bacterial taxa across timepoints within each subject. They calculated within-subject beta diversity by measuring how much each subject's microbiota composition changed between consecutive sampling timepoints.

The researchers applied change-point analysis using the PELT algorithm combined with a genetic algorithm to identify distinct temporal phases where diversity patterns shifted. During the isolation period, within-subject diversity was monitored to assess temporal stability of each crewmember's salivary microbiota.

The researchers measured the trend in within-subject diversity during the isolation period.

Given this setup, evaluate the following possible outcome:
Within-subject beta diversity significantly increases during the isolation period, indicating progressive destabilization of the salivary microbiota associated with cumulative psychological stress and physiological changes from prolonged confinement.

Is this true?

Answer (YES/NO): NO